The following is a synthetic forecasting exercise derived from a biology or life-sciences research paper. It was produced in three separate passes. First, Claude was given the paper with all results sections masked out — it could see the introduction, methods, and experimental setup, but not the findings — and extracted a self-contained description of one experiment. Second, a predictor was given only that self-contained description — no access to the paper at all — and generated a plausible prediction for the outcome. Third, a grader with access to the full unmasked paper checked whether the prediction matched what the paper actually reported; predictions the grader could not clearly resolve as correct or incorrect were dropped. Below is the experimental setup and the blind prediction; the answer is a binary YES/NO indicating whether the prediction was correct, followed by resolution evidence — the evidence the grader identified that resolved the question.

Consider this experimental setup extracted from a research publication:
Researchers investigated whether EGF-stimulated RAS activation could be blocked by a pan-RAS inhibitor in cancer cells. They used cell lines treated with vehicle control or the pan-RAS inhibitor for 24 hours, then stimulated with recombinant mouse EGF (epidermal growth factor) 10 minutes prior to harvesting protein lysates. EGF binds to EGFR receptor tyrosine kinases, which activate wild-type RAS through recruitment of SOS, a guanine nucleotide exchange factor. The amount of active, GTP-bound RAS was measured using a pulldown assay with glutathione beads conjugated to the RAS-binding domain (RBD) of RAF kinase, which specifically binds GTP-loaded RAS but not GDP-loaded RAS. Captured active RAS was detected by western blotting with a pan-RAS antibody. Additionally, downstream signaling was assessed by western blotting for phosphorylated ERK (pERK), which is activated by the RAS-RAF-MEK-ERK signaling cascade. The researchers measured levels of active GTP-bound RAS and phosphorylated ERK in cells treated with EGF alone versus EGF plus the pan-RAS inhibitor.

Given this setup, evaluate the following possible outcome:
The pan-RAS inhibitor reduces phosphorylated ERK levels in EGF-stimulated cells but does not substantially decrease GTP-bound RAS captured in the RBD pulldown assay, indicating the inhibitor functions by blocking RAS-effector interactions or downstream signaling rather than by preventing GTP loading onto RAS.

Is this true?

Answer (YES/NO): NO